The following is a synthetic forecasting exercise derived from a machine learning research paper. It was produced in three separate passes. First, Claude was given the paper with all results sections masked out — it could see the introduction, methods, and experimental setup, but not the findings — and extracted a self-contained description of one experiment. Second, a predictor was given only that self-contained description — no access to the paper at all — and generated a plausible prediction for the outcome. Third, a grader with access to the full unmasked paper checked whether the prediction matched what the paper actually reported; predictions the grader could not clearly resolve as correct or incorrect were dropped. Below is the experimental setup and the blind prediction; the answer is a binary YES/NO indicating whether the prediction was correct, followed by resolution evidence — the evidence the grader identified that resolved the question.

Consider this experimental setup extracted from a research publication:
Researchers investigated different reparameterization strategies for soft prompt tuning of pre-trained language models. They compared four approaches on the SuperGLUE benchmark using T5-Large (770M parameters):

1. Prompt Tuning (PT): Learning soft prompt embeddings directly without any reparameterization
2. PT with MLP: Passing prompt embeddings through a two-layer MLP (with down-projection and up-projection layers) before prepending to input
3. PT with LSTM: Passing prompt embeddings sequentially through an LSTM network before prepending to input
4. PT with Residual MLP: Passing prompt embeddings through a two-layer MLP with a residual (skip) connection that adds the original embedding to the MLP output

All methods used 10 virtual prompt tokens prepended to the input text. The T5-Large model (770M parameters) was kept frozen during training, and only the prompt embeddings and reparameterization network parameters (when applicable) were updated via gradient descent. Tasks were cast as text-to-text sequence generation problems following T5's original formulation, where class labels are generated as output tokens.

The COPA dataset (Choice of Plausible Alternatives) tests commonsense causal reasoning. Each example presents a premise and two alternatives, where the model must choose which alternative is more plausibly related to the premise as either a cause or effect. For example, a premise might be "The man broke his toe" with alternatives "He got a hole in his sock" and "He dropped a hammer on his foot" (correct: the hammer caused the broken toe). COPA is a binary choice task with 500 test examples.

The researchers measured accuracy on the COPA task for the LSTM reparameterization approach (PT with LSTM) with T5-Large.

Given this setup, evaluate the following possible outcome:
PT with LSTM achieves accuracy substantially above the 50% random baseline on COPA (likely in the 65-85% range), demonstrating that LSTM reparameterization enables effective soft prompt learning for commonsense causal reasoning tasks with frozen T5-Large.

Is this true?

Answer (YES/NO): NO